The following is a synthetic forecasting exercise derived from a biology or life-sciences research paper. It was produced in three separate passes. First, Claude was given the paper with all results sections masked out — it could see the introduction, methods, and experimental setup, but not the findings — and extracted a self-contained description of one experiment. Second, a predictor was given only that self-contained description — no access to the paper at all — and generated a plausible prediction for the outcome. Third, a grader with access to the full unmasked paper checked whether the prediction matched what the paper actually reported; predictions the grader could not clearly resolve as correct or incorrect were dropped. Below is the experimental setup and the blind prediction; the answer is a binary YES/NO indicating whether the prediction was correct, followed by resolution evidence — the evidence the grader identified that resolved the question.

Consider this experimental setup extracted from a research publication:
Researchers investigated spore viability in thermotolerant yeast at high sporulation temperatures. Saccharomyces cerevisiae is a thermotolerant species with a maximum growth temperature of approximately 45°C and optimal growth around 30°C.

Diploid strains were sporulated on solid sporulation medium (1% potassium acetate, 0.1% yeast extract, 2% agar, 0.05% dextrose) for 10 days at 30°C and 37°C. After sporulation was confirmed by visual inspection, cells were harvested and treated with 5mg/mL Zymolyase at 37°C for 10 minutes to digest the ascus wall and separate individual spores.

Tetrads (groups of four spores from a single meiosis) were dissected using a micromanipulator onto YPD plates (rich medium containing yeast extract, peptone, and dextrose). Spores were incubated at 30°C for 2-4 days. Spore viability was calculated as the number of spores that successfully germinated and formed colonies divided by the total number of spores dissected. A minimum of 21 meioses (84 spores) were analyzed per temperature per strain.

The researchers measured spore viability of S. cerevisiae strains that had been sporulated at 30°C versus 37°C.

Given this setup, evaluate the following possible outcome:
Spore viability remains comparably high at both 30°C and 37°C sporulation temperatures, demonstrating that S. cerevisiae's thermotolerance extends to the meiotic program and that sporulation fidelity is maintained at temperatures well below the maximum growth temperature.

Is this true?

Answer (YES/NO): YES